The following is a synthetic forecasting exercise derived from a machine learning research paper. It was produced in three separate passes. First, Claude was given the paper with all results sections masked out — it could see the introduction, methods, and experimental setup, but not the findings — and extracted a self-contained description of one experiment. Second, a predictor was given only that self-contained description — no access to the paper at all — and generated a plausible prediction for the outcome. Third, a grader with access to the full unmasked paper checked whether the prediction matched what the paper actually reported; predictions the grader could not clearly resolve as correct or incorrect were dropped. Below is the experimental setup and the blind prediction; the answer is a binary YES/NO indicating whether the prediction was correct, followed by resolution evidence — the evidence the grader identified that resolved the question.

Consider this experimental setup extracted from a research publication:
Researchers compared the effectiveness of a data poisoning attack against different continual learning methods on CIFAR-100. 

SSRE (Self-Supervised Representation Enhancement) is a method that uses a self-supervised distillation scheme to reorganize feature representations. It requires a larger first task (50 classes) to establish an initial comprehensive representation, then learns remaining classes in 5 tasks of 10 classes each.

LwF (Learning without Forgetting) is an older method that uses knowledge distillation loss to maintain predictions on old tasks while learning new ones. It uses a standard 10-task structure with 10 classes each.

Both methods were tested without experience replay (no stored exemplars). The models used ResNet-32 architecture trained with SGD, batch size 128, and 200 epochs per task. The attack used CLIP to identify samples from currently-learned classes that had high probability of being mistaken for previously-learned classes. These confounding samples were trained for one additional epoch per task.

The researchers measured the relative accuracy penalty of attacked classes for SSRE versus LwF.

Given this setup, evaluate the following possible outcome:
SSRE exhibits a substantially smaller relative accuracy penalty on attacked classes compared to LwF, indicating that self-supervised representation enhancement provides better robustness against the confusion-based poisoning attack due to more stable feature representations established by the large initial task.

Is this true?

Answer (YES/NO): YES